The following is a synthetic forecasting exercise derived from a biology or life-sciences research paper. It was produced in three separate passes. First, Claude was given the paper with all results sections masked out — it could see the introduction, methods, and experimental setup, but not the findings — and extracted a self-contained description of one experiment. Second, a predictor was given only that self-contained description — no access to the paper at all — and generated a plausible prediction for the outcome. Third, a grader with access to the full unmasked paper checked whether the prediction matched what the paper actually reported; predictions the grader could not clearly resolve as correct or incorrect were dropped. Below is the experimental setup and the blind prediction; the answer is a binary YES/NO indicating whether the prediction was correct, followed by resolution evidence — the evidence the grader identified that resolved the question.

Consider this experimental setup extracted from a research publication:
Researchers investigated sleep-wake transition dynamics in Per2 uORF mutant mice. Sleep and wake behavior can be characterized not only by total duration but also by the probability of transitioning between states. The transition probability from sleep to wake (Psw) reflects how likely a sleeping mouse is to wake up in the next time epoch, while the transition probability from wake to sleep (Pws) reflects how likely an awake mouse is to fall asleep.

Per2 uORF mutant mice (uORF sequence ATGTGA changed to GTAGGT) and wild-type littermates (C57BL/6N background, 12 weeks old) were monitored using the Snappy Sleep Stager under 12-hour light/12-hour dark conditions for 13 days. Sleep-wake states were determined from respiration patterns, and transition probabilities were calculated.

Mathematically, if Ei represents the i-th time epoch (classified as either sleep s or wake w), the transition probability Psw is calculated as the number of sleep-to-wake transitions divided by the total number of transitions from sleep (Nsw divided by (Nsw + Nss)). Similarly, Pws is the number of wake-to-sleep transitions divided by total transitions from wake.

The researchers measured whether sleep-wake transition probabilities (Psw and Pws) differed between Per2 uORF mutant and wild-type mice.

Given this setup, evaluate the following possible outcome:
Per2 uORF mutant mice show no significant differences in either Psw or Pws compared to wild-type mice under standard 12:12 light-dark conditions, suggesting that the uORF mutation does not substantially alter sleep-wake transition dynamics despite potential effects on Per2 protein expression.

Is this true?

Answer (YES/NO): NO